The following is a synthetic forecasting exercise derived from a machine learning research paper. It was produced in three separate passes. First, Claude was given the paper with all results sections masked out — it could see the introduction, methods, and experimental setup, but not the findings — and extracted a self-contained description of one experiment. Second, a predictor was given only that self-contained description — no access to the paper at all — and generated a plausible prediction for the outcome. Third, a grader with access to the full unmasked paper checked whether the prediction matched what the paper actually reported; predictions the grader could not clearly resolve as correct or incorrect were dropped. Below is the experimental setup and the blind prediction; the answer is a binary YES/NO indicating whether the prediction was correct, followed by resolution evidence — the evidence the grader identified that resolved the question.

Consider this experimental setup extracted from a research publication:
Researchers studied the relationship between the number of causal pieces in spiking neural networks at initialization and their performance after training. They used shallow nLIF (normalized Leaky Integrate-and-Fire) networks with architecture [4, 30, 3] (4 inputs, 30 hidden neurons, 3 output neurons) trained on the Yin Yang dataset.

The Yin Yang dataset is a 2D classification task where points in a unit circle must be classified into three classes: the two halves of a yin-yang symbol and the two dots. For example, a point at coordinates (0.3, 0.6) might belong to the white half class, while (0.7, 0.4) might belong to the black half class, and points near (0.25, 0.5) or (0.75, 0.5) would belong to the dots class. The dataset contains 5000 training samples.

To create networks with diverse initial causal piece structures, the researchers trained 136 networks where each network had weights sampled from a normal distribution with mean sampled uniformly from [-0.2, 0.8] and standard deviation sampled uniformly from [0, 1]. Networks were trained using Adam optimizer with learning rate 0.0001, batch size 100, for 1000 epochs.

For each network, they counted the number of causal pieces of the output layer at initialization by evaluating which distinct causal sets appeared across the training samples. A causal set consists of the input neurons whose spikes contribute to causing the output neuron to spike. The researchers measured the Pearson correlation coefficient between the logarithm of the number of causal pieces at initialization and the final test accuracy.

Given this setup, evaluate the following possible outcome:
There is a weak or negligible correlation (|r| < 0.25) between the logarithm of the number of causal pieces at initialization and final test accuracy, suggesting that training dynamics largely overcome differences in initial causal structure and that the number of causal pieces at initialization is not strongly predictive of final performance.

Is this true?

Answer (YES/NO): NO